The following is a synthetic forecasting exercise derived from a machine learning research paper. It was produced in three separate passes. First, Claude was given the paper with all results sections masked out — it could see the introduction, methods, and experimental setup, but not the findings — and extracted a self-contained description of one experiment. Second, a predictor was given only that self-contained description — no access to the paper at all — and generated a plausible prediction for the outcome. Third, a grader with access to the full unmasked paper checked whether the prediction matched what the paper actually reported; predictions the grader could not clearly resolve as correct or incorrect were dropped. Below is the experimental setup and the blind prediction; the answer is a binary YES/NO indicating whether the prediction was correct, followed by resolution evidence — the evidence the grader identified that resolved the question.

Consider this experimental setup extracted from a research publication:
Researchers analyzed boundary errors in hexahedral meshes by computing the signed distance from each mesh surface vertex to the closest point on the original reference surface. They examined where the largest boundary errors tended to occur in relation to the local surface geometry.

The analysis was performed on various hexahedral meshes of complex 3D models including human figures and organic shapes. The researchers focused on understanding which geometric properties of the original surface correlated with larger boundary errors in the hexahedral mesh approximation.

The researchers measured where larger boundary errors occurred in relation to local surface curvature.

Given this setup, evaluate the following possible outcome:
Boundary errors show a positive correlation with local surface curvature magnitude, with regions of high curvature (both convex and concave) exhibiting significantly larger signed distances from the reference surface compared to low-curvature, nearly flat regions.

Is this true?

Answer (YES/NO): YES